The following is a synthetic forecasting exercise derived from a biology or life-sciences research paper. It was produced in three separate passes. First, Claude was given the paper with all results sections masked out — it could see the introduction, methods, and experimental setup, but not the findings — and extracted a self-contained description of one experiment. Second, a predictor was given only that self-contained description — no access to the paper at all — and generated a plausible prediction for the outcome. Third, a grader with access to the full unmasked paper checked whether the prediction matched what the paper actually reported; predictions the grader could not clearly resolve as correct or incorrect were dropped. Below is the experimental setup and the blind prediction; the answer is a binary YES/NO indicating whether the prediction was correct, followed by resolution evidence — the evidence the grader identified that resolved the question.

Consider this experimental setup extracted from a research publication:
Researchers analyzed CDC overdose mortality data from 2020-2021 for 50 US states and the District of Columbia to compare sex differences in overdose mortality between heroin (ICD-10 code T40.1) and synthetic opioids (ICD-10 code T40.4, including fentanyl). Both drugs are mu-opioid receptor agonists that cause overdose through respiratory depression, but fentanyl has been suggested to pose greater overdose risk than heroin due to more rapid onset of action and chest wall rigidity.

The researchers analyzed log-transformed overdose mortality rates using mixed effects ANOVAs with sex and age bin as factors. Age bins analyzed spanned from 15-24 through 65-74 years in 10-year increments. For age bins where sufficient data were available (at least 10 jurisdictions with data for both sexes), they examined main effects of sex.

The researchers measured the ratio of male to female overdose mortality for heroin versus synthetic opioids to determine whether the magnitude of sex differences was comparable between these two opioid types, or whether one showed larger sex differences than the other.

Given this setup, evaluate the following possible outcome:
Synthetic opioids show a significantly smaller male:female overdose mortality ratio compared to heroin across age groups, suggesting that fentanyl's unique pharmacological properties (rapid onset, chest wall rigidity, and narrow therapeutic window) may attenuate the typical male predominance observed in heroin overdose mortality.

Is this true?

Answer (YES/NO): NO